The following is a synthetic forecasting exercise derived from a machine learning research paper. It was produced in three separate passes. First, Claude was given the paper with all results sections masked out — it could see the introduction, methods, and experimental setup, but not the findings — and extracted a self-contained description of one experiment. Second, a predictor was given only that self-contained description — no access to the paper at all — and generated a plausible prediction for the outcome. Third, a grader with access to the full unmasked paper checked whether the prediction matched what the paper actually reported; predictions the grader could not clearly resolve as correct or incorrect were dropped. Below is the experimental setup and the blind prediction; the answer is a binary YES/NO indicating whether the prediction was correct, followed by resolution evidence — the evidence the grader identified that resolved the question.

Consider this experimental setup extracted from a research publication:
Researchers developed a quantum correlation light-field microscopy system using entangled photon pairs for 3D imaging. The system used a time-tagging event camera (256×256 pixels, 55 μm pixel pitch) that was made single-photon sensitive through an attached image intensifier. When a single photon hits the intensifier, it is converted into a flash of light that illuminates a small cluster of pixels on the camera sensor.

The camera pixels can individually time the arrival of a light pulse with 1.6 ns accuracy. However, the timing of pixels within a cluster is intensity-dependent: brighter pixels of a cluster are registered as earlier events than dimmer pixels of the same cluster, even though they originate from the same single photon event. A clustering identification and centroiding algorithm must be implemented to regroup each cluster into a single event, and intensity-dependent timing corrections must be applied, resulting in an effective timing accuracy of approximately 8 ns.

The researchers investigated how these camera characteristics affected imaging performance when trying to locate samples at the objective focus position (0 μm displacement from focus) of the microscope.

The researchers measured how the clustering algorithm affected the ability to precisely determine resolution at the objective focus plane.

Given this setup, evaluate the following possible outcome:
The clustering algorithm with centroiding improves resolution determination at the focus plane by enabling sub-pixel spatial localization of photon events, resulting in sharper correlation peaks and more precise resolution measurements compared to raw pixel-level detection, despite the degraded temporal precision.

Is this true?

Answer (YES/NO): NO